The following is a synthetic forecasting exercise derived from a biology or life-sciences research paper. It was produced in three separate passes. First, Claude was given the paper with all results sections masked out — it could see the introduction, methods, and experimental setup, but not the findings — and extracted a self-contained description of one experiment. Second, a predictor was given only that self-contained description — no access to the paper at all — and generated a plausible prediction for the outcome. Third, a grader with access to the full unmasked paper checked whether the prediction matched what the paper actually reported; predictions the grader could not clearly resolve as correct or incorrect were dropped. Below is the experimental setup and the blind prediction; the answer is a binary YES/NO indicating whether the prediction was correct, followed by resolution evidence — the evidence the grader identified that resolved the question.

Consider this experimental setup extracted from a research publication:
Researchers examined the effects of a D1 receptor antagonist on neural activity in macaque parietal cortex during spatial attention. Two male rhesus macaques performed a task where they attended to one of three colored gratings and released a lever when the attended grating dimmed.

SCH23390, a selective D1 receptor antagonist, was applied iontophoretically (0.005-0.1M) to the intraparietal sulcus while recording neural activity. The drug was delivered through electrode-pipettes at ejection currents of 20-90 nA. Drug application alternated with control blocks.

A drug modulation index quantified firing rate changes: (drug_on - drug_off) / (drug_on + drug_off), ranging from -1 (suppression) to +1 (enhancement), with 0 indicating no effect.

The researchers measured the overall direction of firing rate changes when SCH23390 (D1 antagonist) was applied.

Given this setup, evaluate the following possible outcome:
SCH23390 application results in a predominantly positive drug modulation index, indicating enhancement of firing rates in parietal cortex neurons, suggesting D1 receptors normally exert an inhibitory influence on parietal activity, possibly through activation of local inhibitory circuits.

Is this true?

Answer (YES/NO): NO